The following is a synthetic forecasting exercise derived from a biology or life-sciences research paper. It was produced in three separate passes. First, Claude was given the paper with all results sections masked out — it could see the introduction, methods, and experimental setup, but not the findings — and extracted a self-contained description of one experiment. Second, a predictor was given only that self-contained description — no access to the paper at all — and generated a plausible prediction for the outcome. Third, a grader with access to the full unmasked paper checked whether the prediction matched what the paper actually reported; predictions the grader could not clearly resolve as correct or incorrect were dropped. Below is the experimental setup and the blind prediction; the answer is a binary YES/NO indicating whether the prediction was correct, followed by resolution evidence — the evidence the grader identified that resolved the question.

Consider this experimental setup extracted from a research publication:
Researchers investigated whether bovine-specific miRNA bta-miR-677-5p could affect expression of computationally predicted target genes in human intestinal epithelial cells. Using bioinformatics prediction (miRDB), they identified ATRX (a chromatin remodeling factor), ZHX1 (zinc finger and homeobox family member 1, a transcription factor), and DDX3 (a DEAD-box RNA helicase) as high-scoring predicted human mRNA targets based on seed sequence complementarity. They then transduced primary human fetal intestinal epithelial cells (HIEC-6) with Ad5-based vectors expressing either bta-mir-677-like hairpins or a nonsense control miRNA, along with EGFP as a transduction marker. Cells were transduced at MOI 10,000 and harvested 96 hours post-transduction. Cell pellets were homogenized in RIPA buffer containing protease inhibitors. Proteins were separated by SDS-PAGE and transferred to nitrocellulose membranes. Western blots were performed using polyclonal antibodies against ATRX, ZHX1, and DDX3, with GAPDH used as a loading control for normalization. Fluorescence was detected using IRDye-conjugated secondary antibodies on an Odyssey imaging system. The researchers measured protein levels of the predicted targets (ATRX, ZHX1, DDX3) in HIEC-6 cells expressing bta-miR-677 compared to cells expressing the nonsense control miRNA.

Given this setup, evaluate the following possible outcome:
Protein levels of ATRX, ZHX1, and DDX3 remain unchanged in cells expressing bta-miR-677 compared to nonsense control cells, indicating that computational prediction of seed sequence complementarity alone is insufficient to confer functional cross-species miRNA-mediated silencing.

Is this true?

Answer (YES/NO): NO